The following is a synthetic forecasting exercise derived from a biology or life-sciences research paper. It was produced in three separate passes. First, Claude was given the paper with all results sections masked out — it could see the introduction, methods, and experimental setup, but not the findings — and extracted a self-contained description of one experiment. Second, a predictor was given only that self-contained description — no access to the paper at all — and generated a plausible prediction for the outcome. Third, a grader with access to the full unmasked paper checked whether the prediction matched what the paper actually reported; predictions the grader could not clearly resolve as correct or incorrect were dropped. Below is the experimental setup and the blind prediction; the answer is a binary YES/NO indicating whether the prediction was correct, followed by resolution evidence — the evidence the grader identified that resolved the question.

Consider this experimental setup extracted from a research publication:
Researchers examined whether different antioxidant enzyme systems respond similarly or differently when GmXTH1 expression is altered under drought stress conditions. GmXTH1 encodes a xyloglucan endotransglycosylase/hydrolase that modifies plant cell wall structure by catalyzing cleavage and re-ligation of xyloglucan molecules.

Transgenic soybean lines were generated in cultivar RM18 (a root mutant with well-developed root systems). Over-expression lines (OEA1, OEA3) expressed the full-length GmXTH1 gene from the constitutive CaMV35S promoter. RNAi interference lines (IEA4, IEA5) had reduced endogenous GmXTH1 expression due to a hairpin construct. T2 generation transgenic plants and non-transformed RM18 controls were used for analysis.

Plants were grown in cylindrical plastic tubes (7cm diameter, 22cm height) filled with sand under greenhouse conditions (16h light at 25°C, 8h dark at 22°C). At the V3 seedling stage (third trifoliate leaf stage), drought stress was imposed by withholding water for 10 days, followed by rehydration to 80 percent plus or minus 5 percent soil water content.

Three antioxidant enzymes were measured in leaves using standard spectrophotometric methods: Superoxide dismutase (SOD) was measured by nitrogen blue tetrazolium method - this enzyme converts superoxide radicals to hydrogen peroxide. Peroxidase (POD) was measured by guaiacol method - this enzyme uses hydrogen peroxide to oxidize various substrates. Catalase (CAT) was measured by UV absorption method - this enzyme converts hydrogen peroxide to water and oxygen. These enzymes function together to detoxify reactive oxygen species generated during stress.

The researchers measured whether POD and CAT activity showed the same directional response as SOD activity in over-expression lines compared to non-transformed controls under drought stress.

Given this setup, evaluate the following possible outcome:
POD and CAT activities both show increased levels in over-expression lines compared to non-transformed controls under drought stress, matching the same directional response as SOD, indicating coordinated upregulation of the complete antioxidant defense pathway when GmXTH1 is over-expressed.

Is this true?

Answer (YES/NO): YES